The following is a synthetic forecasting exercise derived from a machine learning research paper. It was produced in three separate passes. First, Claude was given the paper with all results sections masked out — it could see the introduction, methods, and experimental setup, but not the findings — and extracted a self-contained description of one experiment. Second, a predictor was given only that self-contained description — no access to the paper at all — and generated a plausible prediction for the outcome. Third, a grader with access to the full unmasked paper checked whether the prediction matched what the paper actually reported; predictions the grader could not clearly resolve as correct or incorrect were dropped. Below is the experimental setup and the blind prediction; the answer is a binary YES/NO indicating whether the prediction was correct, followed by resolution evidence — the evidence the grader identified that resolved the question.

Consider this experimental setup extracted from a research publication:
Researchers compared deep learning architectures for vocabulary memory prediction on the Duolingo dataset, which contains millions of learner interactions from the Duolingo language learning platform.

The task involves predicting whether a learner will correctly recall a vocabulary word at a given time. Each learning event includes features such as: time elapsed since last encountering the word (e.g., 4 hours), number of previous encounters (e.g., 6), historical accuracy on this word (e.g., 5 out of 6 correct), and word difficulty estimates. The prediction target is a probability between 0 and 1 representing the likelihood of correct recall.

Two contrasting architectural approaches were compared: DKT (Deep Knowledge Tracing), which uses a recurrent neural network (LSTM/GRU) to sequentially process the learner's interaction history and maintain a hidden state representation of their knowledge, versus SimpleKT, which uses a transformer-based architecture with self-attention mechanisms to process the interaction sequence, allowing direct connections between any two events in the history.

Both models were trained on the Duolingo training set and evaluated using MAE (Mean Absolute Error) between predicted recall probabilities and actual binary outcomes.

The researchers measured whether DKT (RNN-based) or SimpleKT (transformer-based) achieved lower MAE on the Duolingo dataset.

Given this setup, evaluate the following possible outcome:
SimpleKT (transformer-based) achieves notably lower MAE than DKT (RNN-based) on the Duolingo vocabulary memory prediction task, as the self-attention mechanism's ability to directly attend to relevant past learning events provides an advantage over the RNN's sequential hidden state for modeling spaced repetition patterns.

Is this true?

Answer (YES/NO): YES